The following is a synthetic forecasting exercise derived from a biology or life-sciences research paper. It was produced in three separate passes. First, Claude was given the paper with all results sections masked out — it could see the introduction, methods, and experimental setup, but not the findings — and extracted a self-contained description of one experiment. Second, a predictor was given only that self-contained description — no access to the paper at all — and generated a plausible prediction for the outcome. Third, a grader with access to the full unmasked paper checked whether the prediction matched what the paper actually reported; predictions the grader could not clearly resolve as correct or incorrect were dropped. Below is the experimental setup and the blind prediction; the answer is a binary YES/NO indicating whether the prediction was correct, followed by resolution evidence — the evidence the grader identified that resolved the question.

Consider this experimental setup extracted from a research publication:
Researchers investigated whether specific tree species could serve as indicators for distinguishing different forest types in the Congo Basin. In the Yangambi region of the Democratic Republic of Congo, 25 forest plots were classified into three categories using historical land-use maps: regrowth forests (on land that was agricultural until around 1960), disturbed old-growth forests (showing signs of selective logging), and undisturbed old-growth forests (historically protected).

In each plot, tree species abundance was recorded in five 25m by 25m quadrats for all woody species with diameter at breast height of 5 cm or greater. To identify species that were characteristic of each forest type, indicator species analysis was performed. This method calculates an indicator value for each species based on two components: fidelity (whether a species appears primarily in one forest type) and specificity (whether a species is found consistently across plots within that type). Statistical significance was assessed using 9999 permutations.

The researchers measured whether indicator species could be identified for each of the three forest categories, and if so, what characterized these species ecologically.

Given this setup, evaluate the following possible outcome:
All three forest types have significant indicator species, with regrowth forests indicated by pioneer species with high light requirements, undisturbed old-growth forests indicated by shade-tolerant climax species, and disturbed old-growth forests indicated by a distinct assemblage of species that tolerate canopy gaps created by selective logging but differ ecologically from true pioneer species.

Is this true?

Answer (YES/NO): NO